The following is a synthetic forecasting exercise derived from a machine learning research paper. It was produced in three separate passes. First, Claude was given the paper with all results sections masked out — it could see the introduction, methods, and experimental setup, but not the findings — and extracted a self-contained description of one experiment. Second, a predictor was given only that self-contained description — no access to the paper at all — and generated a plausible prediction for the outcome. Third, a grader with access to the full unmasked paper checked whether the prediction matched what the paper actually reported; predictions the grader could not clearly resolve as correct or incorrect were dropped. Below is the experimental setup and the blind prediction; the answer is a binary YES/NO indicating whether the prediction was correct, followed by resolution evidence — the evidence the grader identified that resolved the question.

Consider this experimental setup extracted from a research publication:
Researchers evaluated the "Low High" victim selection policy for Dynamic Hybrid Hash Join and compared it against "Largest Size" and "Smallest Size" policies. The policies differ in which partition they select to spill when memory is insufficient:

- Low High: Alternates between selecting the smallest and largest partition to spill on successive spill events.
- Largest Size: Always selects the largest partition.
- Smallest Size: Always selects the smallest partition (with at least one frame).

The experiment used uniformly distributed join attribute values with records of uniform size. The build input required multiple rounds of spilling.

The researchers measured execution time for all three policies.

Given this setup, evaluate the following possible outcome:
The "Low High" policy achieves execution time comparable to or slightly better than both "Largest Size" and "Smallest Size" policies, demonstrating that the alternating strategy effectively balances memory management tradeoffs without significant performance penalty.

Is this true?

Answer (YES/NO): YES